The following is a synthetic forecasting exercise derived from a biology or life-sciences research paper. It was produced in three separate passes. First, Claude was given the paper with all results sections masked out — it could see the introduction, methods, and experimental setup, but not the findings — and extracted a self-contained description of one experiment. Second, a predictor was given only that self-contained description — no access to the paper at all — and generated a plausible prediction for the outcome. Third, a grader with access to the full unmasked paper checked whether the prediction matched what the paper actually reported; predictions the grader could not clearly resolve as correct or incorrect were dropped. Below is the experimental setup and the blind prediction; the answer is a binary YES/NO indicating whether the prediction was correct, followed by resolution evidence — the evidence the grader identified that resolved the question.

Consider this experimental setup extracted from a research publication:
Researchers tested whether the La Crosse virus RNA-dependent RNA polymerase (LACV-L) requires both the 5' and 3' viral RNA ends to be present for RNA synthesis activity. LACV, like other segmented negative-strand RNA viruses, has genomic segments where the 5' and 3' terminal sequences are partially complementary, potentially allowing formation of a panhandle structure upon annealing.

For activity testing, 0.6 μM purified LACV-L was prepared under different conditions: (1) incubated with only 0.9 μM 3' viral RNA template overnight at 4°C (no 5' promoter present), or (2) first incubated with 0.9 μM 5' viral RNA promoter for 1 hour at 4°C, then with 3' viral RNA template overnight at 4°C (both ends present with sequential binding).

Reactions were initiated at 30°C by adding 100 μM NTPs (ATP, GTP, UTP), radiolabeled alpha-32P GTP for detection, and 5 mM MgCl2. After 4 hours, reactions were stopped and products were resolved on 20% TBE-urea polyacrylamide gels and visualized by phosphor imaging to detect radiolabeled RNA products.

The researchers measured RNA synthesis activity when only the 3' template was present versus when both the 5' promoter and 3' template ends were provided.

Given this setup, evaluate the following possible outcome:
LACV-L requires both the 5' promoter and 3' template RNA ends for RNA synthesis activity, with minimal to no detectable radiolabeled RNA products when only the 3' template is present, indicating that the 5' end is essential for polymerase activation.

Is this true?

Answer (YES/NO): YES